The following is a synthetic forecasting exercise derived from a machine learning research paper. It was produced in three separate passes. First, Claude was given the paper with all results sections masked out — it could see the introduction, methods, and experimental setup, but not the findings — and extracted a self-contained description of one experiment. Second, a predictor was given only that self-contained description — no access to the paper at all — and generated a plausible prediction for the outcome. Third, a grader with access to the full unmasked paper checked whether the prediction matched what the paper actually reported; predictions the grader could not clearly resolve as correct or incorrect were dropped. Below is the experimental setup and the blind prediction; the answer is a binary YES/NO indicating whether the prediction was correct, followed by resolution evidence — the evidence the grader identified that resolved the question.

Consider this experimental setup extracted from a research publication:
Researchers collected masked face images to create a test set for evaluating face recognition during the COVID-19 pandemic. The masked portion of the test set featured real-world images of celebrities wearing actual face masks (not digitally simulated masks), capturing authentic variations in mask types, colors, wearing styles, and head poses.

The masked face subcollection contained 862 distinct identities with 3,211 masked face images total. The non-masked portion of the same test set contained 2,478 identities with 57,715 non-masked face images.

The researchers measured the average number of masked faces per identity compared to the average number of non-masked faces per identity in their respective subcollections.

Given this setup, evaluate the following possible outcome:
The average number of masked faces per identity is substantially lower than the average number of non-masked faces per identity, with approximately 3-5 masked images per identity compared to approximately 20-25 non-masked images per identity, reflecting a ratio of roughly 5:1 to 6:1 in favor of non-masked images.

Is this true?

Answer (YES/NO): YES